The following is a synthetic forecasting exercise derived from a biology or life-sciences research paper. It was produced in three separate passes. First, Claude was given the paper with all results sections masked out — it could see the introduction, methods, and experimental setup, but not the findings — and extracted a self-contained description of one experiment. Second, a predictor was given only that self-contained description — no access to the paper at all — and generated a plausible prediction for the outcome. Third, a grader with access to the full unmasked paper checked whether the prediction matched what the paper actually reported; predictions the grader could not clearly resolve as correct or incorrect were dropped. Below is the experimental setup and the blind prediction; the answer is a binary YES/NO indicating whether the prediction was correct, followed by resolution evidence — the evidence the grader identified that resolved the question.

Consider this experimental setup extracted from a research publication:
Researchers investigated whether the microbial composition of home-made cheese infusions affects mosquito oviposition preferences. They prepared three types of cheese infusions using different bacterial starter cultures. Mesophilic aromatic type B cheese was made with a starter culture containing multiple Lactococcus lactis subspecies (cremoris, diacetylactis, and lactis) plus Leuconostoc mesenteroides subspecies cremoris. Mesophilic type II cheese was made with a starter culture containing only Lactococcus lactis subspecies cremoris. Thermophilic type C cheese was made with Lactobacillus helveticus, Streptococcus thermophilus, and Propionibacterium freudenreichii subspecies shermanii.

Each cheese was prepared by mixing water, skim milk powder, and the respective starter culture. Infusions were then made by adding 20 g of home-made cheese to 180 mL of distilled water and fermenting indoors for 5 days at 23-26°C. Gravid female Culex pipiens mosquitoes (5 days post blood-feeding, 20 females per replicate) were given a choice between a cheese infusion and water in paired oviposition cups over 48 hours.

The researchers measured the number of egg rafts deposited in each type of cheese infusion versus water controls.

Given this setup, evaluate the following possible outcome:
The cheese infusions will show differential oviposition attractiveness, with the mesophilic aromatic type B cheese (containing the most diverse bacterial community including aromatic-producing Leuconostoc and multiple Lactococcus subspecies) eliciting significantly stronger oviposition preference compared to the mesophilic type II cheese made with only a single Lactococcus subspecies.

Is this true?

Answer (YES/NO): YES